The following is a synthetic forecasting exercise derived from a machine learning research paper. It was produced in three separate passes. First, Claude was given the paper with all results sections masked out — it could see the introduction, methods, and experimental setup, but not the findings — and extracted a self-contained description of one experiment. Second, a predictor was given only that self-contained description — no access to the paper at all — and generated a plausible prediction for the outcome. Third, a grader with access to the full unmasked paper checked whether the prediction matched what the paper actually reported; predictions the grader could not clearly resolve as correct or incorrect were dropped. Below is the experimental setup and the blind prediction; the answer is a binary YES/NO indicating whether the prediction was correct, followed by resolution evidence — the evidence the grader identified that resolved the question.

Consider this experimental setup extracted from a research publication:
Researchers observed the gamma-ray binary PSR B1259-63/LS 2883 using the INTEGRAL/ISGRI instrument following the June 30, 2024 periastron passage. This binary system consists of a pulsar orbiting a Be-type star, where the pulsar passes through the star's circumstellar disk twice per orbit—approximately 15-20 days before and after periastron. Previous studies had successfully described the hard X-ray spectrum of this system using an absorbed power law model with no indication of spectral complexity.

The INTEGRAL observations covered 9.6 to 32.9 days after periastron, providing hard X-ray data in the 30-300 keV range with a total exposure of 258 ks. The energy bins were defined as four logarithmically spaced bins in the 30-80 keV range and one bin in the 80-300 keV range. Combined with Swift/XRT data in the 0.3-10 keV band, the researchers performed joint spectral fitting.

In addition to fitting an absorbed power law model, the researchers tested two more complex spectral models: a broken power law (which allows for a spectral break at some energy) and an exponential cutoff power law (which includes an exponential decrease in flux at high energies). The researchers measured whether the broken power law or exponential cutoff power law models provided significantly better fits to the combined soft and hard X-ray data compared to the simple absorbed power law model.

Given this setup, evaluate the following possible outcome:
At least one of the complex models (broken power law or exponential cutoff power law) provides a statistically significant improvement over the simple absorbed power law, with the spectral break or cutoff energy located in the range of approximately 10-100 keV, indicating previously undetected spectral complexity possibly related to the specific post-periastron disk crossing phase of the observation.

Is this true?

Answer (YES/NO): NO